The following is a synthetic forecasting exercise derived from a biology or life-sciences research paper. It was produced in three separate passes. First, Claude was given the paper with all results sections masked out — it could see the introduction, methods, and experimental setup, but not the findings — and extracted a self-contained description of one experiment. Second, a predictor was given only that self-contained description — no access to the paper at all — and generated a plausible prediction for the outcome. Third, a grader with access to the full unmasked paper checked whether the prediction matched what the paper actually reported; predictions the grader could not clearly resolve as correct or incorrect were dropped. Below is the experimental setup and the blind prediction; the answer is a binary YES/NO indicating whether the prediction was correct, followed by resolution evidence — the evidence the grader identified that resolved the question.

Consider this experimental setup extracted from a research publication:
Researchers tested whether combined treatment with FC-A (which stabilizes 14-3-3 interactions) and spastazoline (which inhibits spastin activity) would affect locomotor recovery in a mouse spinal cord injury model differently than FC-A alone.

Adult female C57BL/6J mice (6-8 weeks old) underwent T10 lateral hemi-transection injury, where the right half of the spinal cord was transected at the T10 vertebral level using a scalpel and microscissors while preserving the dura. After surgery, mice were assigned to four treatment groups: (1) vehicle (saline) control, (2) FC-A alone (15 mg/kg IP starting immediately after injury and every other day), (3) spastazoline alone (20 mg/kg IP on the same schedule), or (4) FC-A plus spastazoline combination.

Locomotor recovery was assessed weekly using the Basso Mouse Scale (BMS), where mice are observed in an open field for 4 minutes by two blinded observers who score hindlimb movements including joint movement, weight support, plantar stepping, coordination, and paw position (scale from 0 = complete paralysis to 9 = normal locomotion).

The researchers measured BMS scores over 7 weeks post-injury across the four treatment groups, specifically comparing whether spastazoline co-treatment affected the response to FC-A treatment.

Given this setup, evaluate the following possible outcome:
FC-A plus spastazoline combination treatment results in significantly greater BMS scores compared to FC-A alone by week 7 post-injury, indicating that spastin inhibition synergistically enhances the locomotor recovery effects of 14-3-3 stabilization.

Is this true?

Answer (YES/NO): NO